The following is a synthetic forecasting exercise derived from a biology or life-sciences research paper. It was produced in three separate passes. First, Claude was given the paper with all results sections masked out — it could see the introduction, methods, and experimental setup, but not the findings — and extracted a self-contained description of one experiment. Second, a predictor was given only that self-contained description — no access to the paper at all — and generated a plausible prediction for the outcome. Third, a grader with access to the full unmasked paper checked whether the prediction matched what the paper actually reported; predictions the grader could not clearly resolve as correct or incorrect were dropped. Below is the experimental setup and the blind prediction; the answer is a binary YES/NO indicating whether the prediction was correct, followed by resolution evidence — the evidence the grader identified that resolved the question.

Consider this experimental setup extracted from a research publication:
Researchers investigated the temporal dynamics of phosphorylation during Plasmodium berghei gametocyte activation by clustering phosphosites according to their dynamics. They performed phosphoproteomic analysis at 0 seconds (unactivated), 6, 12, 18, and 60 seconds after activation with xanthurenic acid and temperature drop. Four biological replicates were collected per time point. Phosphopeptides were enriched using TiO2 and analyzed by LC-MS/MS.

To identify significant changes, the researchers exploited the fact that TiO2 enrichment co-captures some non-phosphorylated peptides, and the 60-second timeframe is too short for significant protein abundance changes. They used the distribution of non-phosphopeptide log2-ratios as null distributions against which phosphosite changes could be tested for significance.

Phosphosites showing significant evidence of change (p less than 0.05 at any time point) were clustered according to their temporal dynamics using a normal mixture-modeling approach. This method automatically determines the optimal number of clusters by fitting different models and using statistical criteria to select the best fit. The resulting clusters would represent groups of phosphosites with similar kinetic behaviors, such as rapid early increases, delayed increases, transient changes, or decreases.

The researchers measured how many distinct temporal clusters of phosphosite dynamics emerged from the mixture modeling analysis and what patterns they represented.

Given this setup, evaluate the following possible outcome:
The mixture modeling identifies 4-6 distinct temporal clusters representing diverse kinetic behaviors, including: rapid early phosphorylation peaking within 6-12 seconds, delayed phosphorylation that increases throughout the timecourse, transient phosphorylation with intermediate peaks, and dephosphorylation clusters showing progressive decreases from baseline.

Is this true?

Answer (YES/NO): NO